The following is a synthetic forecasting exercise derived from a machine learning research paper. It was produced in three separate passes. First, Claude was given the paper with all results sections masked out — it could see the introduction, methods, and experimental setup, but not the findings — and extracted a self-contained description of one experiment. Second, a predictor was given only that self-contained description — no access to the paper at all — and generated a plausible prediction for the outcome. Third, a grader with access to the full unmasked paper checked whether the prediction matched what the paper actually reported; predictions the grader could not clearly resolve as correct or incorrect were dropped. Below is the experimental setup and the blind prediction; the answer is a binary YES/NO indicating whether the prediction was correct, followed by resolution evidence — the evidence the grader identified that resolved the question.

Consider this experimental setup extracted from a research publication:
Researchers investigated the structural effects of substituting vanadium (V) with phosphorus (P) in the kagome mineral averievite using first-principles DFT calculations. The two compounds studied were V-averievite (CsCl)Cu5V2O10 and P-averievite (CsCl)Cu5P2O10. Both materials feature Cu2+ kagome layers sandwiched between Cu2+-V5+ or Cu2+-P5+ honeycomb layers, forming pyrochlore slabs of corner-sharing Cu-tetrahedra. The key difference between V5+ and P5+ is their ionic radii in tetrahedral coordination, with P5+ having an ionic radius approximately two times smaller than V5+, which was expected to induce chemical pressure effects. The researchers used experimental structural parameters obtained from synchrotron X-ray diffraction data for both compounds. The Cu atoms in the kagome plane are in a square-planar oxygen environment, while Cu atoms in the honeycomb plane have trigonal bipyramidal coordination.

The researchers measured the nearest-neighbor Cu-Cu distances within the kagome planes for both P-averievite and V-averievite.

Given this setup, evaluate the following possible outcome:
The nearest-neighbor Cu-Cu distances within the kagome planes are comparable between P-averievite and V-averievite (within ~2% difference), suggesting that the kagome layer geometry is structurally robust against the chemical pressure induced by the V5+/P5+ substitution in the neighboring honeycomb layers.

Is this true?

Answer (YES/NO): NO